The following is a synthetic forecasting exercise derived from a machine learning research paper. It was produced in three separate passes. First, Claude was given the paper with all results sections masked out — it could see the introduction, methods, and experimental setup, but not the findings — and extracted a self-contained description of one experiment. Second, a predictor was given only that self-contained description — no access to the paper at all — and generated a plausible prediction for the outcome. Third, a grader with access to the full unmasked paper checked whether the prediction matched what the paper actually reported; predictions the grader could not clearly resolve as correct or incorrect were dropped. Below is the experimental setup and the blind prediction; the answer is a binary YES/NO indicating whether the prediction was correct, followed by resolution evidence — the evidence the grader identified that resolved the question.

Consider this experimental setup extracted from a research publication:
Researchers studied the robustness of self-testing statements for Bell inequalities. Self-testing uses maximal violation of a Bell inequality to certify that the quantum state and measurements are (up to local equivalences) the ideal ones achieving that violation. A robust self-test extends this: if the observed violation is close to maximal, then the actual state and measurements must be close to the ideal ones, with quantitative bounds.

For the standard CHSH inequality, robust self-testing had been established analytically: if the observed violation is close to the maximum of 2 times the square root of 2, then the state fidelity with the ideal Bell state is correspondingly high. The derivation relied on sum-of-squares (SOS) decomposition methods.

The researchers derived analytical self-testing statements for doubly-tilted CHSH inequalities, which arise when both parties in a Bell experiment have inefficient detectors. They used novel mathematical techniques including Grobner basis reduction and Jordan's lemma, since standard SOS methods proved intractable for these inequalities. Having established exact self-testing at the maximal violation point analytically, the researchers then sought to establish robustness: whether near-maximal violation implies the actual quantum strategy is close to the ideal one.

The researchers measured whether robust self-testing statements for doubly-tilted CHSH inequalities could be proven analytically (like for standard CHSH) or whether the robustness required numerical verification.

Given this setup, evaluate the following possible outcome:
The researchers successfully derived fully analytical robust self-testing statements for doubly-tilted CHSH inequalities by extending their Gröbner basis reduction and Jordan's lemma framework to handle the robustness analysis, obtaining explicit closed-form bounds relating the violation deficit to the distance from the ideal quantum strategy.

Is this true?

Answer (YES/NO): NO